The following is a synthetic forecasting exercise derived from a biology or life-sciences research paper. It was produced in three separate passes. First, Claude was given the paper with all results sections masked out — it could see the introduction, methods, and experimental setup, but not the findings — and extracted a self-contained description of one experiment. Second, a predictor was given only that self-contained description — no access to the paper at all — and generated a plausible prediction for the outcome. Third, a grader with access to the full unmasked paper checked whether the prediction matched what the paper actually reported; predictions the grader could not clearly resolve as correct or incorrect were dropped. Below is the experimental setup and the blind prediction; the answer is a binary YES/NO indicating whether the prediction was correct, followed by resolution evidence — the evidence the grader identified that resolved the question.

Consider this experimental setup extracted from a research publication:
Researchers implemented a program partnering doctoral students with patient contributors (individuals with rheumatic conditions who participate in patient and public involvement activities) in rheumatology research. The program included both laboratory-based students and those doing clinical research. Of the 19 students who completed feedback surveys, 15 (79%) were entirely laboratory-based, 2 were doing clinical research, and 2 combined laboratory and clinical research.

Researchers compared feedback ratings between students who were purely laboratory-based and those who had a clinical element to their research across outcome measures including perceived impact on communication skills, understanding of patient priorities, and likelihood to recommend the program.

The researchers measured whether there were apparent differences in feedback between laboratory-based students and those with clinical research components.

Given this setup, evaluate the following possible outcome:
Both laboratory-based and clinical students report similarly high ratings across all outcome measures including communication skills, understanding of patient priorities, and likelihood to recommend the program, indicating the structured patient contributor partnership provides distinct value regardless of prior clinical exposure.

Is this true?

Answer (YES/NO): YES